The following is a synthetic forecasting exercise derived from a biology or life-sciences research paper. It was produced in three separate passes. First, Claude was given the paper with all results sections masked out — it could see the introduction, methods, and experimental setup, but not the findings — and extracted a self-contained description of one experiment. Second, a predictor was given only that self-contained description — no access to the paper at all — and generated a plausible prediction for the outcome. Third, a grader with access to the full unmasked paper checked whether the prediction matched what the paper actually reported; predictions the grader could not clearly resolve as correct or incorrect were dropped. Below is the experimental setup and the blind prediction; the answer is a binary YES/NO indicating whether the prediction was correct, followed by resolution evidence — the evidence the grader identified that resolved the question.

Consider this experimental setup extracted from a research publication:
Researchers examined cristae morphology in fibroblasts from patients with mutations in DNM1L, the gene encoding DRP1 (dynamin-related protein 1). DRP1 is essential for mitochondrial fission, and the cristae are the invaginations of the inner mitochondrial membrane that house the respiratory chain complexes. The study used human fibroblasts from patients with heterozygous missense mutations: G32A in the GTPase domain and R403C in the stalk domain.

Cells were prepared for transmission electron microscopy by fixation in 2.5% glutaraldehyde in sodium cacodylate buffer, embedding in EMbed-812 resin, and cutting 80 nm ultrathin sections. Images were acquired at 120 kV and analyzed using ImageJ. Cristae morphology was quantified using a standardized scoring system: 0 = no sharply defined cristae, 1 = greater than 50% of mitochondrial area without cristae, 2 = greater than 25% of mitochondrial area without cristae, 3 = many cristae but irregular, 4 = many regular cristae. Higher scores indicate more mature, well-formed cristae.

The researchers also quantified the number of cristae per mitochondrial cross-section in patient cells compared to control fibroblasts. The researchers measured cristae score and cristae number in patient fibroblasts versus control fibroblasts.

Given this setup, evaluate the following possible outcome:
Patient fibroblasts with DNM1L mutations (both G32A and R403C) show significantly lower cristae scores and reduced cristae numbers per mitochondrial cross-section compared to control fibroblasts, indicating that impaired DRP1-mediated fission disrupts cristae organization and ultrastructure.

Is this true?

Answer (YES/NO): YES